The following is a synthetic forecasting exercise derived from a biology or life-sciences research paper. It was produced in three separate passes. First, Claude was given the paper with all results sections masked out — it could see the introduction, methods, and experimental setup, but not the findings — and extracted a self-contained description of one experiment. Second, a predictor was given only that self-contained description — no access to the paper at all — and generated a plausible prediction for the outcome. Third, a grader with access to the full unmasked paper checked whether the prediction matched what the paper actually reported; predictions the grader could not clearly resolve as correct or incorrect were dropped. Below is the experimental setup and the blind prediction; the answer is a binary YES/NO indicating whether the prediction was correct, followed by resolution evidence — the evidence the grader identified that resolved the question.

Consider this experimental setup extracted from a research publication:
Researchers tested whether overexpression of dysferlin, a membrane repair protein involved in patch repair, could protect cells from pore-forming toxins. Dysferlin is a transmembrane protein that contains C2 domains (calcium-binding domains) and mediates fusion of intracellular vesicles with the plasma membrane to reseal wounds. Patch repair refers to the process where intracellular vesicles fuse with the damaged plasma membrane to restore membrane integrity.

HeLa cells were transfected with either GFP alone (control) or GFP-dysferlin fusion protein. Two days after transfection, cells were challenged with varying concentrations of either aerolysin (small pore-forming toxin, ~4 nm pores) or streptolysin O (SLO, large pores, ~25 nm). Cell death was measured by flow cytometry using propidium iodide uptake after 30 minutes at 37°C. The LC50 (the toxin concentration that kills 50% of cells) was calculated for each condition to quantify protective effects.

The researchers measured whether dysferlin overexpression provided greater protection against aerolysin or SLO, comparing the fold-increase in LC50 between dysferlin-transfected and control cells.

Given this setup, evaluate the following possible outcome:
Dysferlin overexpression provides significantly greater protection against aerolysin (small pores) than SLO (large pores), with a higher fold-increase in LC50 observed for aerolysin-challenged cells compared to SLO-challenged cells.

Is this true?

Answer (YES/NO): YES